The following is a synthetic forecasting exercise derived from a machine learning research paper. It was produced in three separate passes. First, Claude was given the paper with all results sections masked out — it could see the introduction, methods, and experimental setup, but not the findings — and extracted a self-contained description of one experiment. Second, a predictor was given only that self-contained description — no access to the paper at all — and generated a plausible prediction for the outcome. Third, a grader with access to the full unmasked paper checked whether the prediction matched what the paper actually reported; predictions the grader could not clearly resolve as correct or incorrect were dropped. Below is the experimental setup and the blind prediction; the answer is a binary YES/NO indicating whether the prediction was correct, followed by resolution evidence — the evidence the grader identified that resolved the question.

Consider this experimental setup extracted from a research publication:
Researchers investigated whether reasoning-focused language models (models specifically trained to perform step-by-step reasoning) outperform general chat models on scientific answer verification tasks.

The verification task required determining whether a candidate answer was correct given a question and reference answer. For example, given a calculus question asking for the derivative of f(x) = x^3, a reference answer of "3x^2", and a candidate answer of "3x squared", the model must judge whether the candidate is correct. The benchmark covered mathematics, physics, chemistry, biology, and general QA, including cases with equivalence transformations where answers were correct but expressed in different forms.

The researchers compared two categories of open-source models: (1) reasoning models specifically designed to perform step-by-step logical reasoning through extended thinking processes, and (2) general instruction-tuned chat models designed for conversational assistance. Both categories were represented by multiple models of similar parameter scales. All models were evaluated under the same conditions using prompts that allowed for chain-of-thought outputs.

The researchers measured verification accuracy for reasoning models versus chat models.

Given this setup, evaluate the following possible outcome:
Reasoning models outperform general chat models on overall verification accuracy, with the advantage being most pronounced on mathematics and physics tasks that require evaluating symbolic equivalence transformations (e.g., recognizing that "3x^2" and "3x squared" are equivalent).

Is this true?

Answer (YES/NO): NO